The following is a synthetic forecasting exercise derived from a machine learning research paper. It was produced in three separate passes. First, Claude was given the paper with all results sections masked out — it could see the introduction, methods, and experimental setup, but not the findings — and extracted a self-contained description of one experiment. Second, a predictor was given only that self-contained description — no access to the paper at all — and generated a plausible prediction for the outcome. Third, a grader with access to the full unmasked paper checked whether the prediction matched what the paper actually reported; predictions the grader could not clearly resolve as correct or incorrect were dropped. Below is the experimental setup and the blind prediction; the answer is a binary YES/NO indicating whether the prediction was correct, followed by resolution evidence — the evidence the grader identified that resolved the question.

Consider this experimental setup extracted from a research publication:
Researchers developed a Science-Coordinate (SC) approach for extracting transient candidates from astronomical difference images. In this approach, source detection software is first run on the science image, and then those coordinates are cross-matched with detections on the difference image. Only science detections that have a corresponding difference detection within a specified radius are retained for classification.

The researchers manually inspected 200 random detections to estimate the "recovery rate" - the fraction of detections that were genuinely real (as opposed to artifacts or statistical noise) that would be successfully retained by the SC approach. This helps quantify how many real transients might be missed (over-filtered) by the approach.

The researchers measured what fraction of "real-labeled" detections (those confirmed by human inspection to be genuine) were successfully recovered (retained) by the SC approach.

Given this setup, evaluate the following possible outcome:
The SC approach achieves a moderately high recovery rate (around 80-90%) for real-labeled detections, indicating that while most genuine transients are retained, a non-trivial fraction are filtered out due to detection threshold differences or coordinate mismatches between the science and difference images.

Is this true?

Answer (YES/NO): YES